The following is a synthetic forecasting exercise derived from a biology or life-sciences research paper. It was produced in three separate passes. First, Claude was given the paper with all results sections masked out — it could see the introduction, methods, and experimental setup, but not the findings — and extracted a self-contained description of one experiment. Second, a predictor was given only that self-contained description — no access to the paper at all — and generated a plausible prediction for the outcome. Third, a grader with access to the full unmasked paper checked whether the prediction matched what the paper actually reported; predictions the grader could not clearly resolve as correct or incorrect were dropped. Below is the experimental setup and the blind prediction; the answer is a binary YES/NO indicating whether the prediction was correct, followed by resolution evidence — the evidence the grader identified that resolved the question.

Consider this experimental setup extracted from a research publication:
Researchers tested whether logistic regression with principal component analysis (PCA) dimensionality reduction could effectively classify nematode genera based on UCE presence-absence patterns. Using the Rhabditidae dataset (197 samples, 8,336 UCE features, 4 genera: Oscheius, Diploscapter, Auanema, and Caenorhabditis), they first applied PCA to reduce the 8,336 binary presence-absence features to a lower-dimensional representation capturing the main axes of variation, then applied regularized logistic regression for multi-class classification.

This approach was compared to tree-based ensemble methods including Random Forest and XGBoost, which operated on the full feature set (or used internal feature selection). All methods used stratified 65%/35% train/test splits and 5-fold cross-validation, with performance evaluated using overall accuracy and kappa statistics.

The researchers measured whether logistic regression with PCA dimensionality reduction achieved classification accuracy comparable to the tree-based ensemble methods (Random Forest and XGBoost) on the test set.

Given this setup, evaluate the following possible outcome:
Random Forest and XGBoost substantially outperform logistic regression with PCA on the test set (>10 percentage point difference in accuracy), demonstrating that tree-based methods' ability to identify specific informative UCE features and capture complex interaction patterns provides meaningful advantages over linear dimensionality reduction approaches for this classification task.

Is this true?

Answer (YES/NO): YES